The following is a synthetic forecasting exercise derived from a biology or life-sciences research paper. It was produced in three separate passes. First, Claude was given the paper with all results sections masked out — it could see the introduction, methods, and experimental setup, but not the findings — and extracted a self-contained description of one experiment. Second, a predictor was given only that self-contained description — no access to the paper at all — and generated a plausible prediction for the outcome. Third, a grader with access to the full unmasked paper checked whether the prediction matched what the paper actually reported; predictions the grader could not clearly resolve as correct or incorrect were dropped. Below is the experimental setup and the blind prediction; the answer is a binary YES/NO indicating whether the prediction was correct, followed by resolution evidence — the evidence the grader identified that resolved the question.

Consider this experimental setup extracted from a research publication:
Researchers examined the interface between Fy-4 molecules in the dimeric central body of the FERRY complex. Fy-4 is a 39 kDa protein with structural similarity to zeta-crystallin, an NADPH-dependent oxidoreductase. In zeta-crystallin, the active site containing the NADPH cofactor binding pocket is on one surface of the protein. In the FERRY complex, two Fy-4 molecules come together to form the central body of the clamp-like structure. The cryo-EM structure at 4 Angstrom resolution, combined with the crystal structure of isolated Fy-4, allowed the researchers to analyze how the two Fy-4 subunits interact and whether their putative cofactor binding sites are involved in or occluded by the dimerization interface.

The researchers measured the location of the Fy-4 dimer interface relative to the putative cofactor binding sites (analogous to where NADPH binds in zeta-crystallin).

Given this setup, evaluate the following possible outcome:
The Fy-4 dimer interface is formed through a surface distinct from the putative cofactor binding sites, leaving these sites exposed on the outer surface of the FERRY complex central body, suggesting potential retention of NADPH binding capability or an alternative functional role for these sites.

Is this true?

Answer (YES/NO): NO